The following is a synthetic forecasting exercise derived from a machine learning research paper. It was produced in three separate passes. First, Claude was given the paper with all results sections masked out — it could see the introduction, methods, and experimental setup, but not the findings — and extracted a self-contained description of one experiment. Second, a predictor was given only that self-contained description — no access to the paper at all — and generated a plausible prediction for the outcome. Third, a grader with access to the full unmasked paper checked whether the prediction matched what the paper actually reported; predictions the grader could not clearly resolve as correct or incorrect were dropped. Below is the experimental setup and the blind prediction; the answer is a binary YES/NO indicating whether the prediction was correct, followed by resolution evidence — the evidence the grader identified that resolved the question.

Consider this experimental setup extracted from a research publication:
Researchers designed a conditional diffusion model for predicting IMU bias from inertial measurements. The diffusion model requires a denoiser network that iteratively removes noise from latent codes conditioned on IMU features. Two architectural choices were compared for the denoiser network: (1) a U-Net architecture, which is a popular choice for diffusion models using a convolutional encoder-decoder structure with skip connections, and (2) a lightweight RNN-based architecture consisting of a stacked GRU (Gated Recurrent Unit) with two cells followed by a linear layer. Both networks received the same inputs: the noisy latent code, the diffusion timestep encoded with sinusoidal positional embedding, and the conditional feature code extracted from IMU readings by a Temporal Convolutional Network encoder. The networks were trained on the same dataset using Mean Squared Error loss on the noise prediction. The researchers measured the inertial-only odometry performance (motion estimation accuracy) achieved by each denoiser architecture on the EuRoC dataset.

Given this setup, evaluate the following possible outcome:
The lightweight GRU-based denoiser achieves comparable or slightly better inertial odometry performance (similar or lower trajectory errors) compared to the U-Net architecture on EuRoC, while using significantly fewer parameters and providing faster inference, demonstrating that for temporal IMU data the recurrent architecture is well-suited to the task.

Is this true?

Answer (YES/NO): YES